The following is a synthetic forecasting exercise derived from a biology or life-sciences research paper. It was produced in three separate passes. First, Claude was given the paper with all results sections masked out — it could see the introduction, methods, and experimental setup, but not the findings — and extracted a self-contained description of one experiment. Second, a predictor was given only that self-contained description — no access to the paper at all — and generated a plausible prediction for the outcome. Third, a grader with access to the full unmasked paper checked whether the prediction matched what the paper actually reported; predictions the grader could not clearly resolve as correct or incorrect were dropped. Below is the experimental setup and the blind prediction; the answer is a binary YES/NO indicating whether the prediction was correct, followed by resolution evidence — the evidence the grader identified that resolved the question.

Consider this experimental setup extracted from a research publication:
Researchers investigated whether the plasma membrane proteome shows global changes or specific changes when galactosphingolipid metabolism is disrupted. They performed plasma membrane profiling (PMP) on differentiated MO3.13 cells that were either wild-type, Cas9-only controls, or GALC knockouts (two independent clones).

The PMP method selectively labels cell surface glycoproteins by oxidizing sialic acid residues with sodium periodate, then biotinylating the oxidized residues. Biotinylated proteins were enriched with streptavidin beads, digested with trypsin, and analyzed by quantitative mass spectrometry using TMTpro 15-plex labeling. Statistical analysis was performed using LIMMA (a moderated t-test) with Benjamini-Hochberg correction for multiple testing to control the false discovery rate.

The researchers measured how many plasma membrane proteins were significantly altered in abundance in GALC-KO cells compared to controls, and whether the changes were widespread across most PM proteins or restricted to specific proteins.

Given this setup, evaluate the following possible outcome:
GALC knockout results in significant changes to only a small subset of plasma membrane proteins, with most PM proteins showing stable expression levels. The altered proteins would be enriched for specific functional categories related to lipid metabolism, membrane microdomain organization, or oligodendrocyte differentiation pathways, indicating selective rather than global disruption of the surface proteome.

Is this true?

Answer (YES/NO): NO